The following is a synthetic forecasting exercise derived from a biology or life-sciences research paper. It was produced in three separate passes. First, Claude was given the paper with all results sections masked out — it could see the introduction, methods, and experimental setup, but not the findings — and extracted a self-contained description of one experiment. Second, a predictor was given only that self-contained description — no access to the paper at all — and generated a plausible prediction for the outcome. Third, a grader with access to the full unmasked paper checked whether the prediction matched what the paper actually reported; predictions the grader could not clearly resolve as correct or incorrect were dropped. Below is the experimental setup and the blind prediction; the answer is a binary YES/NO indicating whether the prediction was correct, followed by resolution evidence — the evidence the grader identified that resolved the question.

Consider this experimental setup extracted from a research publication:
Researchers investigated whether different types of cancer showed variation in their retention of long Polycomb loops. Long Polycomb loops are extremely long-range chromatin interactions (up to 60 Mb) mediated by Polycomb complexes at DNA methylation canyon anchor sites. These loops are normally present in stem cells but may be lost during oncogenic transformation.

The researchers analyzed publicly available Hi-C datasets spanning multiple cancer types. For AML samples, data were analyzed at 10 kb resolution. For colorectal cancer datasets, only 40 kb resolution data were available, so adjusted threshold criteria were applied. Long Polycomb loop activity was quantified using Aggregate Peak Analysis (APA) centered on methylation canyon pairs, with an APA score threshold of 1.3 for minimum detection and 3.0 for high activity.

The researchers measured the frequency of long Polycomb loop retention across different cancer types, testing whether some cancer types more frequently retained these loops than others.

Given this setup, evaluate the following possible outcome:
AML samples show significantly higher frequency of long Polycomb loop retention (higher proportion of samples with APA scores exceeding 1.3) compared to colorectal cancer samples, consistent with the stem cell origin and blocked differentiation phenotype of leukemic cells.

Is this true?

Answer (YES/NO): YES